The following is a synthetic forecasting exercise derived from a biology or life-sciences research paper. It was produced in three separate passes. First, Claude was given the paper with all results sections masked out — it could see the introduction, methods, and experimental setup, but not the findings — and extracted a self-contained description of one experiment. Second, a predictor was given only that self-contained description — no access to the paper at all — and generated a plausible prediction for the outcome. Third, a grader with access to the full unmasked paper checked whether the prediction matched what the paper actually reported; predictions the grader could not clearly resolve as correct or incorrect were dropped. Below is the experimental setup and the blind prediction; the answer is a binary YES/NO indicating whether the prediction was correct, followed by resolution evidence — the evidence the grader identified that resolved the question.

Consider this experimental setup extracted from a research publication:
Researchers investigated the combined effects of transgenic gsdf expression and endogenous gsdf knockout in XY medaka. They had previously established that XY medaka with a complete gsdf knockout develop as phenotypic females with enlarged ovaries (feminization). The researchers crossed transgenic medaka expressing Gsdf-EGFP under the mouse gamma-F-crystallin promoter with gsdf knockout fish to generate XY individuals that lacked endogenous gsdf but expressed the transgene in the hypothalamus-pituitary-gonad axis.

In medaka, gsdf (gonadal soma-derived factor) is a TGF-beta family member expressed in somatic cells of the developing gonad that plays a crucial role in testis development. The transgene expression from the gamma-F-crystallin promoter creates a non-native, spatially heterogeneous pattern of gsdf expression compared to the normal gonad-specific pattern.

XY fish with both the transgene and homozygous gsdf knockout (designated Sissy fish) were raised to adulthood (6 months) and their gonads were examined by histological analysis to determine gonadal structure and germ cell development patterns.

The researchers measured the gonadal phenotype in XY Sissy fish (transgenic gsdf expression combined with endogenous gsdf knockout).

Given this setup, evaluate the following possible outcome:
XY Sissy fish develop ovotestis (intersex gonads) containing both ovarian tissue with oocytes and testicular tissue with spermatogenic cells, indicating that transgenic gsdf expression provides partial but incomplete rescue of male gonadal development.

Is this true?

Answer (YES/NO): YES